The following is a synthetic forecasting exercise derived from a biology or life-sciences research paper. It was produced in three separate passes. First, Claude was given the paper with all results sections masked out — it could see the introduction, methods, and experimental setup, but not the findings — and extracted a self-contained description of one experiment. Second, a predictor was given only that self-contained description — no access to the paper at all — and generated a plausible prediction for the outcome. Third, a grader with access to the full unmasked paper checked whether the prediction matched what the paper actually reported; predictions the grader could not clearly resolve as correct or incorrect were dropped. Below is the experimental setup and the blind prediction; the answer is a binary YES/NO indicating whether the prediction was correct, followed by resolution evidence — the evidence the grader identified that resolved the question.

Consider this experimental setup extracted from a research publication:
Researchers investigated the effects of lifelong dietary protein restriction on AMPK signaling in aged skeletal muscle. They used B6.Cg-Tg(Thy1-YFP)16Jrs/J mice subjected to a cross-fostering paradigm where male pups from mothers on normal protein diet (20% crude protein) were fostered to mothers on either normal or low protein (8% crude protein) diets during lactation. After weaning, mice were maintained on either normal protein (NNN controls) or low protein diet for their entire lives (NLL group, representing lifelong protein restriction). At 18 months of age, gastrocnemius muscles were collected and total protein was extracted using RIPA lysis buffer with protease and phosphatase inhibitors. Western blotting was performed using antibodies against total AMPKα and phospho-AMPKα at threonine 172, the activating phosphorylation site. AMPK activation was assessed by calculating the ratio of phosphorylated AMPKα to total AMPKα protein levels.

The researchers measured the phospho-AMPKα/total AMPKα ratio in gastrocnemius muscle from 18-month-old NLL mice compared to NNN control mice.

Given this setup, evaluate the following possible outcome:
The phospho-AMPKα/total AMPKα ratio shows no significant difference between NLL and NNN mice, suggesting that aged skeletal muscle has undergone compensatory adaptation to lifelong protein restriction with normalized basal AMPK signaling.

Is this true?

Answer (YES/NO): YES